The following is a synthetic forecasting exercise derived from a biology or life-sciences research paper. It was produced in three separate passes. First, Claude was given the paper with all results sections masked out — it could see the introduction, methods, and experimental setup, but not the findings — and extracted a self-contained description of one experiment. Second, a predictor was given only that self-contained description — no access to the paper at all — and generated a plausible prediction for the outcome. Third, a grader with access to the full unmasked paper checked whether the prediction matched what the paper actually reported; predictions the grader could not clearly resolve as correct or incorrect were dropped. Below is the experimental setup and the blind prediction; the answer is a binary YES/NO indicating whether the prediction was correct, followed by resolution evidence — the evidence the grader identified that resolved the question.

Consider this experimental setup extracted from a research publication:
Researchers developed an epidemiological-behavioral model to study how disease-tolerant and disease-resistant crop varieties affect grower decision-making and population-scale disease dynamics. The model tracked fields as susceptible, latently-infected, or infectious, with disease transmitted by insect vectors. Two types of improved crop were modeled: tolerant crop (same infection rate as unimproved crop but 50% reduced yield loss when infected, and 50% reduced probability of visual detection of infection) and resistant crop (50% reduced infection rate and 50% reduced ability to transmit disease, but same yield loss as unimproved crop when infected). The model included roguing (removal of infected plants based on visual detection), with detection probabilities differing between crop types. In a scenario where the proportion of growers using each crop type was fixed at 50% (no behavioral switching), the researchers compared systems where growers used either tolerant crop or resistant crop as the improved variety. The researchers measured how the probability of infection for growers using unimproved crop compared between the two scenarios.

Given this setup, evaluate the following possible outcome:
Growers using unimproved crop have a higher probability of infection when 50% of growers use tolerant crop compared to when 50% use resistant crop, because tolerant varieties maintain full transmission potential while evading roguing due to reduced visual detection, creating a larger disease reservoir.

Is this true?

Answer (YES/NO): YES